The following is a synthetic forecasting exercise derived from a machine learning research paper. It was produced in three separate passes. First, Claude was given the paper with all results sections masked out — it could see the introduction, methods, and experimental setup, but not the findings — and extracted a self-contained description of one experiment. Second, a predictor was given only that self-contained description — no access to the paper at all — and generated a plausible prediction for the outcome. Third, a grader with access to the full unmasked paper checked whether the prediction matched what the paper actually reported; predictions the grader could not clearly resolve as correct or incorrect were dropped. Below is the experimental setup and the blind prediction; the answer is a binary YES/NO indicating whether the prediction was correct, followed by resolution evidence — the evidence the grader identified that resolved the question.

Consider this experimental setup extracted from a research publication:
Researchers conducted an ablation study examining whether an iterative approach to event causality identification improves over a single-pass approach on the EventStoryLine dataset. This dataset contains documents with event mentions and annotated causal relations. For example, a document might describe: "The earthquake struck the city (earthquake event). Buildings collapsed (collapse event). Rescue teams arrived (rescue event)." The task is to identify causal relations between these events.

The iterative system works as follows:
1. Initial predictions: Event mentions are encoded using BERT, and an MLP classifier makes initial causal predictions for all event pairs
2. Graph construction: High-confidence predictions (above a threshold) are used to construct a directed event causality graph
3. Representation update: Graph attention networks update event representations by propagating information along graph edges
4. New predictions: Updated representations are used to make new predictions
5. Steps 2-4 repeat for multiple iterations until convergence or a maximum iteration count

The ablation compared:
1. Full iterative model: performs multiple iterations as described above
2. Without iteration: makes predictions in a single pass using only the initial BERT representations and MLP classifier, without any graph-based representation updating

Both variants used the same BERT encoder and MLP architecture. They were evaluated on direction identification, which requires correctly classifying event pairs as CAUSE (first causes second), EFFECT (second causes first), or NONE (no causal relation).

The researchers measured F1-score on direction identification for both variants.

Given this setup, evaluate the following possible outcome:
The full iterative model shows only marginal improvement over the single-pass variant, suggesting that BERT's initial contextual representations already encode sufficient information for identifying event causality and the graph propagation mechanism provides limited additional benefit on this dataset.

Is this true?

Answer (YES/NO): NO